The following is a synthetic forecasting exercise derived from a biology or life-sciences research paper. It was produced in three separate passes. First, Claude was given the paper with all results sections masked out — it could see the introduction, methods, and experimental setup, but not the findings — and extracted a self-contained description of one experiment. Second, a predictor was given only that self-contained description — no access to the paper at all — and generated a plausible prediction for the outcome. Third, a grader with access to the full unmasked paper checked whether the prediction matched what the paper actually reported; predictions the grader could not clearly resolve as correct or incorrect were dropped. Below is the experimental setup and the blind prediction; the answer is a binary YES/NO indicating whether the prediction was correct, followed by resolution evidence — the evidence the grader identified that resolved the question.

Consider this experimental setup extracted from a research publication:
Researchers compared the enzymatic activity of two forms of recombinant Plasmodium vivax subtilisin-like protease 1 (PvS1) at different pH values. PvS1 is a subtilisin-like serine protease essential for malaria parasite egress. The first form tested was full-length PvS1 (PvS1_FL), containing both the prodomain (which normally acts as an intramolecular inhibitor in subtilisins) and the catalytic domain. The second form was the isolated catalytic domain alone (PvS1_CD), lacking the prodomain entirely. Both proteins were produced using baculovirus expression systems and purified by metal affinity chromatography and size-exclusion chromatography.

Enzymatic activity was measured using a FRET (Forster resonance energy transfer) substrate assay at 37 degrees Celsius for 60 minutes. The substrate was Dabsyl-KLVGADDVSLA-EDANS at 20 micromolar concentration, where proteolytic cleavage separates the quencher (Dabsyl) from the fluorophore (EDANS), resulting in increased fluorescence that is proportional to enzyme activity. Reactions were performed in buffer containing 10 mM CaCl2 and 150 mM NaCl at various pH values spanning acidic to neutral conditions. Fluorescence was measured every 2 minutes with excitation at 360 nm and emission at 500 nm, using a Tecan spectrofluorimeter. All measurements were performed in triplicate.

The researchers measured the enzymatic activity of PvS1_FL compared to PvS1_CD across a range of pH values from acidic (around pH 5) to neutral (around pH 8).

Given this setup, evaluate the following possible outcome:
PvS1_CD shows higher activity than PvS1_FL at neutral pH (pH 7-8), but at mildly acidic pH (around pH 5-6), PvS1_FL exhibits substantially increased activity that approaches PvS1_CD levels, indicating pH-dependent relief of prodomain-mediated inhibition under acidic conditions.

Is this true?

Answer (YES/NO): NO